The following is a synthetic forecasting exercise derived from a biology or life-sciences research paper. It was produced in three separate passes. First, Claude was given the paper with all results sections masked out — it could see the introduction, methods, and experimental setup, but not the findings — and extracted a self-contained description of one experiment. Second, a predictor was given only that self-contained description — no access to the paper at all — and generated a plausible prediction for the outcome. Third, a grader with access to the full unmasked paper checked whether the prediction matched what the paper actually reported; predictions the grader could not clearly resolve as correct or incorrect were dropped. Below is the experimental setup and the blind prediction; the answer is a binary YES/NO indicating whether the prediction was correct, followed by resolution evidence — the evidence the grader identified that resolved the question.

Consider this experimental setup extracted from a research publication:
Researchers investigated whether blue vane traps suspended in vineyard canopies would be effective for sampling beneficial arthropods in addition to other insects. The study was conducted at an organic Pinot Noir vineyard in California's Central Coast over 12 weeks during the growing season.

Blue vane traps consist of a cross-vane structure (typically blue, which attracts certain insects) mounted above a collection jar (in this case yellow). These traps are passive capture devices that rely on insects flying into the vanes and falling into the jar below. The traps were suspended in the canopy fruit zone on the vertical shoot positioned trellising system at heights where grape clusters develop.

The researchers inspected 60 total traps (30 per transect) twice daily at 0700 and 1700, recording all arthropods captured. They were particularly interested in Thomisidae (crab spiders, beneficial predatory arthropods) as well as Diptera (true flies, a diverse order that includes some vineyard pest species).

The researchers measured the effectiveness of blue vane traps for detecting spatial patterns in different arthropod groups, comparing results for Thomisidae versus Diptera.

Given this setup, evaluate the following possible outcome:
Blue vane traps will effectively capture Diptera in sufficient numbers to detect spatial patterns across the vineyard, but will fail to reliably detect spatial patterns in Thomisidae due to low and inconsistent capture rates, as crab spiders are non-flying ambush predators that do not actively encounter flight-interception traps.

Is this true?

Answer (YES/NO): NO